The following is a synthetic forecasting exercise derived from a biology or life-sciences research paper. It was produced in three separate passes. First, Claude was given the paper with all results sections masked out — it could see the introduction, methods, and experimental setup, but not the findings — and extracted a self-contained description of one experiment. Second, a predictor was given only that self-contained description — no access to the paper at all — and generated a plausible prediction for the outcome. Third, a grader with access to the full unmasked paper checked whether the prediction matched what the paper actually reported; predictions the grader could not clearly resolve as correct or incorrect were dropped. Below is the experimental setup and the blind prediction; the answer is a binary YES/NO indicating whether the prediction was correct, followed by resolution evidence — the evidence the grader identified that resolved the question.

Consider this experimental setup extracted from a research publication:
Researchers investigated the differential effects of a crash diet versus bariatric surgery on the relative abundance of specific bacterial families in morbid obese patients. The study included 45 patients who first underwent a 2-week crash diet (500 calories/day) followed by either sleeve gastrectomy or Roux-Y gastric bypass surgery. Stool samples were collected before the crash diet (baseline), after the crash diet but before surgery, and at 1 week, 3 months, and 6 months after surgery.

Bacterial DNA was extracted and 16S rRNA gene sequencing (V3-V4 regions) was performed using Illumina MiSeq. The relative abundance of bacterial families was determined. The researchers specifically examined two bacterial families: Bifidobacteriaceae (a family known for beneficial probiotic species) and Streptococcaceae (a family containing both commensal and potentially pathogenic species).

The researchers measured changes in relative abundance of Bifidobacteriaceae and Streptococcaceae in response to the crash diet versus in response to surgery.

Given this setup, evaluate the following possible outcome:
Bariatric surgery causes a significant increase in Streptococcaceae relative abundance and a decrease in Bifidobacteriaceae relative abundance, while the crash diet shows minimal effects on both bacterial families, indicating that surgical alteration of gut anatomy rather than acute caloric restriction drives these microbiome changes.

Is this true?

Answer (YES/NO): NO